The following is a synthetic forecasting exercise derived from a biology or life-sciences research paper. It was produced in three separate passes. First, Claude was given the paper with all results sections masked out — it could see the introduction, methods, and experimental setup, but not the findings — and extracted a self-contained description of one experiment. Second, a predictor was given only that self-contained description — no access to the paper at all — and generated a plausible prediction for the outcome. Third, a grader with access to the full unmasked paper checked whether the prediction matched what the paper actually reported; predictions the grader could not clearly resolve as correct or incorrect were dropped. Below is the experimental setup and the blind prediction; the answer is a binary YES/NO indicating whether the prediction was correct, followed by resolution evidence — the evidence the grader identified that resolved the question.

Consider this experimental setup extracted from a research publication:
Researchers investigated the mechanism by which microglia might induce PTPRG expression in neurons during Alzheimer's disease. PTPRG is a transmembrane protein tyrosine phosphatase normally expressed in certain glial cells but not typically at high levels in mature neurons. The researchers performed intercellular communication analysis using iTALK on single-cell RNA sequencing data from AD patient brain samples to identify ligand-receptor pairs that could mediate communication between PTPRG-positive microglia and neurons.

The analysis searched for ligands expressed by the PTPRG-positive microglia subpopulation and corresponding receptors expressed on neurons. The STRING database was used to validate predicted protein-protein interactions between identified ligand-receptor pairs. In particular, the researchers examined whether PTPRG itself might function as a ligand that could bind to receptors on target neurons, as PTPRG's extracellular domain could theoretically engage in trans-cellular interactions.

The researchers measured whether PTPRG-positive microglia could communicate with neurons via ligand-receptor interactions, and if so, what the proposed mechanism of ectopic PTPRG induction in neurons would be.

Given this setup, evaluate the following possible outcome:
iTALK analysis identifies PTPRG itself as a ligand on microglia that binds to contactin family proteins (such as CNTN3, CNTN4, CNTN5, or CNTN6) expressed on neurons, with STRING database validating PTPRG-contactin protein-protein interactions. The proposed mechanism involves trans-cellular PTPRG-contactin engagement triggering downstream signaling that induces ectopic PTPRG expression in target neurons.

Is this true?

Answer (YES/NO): NO